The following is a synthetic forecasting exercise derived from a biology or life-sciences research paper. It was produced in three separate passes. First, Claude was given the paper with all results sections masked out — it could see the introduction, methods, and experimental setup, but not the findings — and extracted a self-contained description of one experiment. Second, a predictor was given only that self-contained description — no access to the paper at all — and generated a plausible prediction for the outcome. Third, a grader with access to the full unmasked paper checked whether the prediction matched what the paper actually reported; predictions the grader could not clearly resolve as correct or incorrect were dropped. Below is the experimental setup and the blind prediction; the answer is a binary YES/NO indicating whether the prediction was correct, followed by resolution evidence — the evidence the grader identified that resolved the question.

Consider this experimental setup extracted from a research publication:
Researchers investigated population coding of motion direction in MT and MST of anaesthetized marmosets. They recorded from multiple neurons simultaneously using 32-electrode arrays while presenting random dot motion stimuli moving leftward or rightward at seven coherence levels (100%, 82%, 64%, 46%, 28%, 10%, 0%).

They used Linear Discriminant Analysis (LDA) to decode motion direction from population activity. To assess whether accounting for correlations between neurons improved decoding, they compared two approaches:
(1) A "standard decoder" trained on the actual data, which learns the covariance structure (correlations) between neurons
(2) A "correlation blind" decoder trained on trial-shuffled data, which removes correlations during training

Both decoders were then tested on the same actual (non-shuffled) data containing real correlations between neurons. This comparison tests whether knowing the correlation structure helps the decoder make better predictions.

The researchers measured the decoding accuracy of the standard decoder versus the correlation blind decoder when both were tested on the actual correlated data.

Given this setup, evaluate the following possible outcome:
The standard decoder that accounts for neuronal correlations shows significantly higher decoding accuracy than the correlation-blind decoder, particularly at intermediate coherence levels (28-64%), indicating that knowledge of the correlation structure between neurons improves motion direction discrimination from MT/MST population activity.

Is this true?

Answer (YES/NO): NO